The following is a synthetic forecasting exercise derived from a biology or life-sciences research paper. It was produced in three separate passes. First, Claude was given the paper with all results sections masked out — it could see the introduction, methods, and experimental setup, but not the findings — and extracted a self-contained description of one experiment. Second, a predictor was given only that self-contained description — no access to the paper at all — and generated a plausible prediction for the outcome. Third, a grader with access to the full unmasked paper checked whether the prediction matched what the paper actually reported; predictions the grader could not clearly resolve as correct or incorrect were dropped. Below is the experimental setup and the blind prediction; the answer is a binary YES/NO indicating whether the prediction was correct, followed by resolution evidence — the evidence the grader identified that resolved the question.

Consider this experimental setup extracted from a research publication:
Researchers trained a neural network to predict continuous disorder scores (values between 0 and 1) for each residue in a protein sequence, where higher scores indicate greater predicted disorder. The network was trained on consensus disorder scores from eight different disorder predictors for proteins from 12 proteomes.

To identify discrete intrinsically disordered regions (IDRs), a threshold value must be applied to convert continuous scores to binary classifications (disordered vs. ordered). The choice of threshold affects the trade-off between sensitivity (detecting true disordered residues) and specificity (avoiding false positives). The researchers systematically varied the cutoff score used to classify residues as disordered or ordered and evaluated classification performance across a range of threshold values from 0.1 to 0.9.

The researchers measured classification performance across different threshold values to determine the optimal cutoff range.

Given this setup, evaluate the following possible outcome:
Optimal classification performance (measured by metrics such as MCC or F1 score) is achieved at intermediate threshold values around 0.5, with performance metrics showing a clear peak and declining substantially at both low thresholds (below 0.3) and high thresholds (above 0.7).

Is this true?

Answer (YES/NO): NO